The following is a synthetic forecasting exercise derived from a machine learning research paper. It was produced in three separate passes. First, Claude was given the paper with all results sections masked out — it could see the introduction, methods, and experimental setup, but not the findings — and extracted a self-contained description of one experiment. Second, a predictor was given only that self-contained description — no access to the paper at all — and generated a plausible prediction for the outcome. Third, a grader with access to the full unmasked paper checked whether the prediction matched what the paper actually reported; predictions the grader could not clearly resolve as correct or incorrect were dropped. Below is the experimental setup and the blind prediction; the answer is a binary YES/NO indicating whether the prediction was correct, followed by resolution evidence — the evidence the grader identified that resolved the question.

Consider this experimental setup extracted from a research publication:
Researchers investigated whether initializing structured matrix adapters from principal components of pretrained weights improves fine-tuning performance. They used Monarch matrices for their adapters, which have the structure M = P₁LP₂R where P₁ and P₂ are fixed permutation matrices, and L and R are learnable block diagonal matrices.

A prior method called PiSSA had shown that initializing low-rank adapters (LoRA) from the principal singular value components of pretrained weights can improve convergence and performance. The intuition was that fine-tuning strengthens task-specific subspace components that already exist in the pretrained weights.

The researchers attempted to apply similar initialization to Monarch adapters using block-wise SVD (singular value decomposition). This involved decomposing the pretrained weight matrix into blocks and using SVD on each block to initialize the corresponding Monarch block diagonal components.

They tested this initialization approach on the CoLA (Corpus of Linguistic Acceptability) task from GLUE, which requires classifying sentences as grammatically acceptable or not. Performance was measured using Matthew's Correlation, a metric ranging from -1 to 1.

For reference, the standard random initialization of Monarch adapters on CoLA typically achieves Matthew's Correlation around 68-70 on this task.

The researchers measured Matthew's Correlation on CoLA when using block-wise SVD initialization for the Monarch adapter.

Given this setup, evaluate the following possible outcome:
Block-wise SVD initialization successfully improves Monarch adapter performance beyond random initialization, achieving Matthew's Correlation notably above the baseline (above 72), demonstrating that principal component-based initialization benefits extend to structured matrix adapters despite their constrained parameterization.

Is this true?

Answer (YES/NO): NO